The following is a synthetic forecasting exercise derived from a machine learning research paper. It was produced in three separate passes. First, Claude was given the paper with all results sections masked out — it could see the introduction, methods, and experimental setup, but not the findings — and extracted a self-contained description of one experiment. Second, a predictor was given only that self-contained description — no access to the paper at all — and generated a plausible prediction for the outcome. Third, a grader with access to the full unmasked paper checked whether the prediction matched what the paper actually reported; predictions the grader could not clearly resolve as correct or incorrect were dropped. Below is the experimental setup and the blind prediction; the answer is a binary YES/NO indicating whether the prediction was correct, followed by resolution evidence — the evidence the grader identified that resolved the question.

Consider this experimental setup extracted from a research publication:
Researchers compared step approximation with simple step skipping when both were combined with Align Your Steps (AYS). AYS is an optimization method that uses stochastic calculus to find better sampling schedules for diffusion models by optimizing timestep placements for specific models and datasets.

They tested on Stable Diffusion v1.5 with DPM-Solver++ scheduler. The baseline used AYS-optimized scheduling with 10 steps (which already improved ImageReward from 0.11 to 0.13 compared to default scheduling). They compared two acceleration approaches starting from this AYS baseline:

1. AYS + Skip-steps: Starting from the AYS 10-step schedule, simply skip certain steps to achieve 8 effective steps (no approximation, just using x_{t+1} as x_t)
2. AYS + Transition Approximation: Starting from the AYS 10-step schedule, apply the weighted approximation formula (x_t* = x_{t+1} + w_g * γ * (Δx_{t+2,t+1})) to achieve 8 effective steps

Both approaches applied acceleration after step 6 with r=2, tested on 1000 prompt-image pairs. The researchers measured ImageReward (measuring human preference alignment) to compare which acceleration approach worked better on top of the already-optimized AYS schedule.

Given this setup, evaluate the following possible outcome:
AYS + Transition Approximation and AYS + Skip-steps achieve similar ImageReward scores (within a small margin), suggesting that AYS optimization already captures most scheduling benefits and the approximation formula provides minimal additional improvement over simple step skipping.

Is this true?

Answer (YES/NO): NO